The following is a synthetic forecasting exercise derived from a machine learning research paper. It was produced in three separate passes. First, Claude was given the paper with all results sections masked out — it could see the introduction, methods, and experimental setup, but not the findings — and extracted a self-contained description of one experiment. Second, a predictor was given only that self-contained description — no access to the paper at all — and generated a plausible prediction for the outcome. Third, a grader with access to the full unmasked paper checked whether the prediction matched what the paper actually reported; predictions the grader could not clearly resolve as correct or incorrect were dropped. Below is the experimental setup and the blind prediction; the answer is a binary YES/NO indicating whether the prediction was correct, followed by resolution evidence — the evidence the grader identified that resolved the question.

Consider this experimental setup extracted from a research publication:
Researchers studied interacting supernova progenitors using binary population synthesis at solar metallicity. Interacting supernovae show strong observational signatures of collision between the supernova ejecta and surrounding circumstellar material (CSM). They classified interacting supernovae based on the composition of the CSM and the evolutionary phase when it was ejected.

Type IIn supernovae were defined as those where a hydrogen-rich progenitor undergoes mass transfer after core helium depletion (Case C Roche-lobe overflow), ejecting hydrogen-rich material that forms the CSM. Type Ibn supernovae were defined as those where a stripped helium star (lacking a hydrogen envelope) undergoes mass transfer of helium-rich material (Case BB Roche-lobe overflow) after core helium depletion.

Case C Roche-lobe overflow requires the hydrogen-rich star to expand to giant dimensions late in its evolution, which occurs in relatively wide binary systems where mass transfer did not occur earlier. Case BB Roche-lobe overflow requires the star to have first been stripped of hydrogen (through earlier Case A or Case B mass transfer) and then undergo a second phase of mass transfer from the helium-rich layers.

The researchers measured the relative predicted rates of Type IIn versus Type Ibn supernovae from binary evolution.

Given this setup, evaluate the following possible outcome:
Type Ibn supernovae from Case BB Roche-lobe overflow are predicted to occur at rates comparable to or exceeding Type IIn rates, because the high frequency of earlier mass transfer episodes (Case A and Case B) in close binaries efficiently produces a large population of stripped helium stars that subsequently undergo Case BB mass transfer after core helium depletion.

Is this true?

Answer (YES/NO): YES